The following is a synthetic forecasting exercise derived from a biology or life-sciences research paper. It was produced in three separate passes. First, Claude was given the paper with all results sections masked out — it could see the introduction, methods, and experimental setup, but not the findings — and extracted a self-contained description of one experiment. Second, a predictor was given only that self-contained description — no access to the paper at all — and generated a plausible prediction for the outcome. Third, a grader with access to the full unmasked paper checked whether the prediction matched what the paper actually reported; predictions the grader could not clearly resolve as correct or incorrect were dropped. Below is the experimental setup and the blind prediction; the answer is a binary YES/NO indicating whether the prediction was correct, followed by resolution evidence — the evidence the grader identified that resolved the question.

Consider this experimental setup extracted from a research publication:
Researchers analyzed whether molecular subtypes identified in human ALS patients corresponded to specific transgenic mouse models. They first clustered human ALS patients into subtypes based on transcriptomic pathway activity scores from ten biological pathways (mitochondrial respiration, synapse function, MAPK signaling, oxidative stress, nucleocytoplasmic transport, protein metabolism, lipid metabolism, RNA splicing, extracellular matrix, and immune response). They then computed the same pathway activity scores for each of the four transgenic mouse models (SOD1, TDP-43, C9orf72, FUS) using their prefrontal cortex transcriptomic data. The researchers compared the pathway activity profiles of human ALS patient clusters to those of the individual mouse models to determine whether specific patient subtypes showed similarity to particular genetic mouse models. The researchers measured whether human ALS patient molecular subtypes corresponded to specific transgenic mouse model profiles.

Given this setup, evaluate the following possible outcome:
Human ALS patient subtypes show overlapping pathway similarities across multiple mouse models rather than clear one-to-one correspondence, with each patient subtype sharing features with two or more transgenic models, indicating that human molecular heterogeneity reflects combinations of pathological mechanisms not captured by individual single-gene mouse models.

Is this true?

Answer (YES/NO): NO